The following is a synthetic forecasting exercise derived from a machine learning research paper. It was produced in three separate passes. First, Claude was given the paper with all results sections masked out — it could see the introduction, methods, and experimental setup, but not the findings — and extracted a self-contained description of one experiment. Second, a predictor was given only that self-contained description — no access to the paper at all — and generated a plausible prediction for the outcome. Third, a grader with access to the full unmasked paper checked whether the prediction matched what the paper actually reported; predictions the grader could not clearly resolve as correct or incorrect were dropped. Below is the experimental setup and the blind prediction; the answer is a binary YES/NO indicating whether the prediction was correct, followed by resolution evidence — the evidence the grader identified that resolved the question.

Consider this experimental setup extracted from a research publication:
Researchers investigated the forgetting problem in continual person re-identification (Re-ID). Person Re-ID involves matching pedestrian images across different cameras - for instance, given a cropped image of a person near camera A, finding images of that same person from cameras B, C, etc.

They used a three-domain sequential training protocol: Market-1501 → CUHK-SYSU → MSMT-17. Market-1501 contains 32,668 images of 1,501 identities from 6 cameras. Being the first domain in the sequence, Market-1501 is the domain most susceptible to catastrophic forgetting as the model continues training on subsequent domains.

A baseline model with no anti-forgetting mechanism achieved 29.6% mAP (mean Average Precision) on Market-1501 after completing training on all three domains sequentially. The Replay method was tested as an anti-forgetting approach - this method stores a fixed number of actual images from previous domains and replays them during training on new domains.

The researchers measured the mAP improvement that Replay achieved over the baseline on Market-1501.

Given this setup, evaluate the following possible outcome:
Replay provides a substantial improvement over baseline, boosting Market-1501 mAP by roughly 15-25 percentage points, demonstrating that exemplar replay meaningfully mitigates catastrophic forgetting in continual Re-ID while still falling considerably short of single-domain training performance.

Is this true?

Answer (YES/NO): NO